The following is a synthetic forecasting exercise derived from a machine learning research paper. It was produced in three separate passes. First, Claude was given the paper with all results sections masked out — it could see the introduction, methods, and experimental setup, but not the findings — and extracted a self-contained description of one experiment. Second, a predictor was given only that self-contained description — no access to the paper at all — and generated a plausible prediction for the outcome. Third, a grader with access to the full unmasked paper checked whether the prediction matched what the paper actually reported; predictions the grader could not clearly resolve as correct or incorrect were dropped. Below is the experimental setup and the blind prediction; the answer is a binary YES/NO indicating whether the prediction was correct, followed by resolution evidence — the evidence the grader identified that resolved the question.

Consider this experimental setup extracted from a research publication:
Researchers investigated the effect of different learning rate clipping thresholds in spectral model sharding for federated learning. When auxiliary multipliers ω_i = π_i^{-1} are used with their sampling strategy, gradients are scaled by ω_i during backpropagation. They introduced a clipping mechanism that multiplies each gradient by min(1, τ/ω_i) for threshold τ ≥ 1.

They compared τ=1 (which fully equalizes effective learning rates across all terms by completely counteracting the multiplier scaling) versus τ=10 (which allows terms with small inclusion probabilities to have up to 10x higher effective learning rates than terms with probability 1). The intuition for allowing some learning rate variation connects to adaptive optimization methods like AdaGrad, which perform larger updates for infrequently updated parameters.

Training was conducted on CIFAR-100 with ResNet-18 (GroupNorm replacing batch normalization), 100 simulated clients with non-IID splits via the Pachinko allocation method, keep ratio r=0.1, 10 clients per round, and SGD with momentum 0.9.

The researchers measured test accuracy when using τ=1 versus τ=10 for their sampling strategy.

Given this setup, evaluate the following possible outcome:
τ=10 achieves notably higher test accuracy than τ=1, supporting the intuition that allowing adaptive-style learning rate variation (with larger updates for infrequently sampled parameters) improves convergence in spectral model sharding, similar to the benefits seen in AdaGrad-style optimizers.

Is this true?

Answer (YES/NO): YES